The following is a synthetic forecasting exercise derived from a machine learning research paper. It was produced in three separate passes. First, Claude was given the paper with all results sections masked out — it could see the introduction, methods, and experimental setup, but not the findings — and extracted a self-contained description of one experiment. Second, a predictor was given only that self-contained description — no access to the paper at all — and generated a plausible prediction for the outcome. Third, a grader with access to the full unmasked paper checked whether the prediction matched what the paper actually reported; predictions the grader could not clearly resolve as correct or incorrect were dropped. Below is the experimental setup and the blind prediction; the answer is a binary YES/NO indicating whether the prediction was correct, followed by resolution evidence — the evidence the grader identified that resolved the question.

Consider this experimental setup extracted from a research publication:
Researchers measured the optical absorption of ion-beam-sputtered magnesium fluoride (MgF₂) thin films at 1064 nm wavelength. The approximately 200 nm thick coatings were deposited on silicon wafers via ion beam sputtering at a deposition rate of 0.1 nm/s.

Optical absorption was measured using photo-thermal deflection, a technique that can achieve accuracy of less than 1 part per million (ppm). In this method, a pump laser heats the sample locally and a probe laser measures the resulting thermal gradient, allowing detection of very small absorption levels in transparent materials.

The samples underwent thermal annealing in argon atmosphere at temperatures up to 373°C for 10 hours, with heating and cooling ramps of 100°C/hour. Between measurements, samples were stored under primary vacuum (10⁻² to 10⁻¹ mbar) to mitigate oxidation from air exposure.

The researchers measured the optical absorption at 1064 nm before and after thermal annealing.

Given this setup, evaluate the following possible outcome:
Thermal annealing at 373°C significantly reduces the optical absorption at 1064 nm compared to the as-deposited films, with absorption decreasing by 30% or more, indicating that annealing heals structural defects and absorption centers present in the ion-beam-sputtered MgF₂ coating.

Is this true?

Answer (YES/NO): NO